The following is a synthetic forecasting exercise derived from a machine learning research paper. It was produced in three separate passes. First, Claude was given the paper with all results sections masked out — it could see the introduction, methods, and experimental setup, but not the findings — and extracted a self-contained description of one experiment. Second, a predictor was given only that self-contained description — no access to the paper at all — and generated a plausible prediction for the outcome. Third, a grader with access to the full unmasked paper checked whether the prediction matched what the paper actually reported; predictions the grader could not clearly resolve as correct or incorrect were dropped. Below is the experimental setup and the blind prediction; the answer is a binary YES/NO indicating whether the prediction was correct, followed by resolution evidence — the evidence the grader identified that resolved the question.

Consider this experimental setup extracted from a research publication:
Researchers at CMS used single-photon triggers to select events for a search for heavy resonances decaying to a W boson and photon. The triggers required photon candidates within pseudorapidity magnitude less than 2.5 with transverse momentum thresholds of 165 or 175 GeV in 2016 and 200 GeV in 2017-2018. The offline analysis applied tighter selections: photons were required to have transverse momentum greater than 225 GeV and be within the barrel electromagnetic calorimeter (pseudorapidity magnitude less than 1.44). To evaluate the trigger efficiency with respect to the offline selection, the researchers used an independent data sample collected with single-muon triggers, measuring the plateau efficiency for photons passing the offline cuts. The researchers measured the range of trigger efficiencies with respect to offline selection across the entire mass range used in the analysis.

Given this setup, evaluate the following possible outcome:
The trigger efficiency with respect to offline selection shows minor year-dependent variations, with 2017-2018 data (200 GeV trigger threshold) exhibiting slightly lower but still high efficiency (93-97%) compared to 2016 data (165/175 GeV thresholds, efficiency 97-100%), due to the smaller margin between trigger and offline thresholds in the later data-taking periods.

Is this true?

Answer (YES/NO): NO